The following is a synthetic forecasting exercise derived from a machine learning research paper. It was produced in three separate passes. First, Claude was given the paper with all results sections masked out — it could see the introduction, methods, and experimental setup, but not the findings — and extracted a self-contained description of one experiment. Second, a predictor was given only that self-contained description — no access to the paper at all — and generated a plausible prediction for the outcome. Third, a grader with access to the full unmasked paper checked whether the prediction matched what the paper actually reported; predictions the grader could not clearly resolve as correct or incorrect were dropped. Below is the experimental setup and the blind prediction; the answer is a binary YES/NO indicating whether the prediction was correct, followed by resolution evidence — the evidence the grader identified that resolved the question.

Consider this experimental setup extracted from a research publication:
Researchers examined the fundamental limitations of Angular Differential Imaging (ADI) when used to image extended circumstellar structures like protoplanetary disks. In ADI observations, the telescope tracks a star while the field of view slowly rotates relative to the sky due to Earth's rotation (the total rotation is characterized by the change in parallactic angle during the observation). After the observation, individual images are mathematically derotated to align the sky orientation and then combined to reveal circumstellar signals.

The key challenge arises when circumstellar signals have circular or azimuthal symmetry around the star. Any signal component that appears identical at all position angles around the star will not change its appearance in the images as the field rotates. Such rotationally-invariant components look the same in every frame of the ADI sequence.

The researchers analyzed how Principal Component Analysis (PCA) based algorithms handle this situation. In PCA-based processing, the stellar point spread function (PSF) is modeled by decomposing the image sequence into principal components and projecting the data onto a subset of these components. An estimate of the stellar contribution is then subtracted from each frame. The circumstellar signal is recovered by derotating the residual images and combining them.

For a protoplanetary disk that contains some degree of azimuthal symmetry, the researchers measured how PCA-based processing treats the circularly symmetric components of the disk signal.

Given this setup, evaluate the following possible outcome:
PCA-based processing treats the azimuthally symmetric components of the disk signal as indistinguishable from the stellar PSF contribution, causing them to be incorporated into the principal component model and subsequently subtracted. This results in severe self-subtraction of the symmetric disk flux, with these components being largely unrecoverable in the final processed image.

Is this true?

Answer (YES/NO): YES